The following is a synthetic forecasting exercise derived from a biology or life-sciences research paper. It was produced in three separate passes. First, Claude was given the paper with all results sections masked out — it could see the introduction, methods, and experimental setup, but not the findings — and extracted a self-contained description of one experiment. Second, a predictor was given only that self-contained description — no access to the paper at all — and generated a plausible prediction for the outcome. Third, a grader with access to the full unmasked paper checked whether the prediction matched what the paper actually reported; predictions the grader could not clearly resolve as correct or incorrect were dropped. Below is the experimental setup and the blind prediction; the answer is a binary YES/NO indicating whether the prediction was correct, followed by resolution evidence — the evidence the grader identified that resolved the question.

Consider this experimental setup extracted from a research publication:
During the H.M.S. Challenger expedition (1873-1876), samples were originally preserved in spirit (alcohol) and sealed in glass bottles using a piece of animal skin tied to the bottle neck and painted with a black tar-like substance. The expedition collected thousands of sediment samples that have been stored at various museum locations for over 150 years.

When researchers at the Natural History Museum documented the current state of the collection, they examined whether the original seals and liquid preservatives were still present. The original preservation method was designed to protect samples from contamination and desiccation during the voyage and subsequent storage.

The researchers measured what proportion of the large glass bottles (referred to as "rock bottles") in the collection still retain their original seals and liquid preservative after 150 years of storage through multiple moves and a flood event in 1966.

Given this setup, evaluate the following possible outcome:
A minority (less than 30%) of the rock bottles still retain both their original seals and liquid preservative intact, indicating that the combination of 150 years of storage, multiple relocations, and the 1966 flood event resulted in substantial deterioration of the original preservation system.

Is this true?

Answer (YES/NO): YES